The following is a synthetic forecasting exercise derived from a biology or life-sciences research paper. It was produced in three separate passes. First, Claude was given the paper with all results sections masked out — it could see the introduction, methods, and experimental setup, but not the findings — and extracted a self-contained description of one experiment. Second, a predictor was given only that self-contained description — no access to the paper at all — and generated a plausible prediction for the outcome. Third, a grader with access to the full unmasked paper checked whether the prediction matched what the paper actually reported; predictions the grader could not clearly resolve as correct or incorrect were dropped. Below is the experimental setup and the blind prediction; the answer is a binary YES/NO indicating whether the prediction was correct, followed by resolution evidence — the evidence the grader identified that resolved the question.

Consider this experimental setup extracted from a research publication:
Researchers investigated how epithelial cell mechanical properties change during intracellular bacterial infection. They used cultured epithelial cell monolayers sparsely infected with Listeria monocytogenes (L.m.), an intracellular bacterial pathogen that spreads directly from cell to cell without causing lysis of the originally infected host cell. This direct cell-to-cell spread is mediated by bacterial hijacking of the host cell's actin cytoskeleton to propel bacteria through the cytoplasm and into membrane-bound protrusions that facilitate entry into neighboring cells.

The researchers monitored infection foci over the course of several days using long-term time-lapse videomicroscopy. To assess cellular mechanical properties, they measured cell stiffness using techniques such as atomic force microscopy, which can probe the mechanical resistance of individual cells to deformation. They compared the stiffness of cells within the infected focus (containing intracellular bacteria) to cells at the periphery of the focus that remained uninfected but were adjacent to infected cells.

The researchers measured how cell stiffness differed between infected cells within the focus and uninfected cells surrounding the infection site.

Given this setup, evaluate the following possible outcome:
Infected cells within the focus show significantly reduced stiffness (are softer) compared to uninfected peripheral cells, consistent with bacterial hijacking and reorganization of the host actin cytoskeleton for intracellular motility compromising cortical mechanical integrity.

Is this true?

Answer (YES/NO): YES